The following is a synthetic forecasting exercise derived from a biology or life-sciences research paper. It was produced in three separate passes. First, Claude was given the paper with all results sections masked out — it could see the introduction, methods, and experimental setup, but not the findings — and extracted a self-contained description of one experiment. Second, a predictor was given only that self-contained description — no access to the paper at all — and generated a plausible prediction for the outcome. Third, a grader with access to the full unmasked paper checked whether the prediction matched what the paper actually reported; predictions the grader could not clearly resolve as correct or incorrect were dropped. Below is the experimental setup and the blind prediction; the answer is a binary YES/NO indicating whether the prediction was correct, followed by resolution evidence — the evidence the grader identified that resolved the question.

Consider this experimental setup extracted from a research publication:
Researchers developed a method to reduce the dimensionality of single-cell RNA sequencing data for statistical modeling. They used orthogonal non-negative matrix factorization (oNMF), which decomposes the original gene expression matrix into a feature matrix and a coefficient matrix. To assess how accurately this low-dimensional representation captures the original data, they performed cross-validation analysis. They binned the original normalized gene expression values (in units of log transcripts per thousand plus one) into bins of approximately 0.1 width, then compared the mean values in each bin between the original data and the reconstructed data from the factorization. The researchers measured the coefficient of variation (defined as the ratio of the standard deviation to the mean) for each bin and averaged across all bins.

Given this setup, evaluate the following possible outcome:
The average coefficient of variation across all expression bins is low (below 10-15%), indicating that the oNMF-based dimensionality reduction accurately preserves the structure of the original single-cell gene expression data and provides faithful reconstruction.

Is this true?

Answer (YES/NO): NO